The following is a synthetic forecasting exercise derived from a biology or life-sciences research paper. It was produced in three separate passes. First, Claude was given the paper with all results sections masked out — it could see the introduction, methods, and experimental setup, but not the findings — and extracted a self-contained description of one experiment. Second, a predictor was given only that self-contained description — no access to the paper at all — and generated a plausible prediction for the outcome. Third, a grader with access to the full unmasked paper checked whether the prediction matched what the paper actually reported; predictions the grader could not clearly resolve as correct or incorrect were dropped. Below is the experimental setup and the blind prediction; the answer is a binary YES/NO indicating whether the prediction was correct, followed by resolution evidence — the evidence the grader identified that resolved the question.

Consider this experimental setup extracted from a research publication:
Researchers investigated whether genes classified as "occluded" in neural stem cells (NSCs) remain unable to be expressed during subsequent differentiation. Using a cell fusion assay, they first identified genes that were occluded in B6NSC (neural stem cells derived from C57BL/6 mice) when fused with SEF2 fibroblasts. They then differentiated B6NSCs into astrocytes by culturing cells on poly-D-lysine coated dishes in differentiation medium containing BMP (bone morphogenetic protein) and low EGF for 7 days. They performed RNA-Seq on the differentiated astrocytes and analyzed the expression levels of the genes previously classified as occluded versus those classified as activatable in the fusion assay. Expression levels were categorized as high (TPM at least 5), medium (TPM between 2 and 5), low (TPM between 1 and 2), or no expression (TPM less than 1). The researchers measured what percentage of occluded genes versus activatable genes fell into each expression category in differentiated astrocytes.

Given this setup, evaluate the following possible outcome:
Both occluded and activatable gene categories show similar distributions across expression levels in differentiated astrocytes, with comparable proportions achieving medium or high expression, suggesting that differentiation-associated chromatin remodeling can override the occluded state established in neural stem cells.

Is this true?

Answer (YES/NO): NO